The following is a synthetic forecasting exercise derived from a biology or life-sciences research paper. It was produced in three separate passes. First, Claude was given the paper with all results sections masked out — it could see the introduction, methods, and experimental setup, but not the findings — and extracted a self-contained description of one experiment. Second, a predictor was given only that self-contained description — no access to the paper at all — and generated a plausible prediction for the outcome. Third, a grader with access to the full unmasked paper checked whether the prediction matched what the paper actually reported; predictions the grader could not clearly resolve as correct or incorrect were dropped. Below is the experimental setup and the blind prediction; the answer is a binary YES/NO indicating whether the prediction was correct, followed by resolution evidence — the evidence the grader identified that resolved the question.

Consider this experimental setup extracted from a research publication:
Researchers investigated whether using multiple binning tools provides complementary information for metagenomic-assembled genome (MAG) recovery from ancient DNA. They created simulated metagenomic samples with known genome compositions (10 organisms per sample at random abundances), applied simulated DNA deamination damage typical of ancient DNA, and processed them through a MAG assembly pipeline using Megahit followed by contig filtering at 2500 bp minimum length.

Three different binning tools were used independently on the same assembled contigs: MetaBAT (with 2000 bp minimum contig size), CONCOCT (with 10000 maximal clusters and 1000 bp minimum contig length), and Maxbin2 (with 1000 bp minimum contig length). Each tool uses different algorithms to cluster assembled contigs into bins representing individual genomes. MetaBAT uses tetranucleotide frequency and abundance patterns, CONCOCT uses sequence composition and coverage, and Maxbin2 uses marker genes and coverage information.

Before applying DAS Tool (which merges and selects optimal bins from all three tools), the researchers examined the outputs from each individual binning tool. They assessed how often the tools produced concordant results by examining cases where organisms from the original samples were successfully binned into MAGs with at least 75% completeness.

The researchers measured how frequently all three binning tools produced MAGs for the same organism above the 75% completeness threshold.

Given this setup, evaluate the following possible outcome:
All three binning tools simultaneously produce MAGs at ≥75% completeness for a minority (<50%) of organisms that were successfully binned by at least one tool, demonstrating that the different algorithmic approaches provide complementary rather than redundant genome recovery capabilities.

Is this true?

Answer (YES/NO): YES